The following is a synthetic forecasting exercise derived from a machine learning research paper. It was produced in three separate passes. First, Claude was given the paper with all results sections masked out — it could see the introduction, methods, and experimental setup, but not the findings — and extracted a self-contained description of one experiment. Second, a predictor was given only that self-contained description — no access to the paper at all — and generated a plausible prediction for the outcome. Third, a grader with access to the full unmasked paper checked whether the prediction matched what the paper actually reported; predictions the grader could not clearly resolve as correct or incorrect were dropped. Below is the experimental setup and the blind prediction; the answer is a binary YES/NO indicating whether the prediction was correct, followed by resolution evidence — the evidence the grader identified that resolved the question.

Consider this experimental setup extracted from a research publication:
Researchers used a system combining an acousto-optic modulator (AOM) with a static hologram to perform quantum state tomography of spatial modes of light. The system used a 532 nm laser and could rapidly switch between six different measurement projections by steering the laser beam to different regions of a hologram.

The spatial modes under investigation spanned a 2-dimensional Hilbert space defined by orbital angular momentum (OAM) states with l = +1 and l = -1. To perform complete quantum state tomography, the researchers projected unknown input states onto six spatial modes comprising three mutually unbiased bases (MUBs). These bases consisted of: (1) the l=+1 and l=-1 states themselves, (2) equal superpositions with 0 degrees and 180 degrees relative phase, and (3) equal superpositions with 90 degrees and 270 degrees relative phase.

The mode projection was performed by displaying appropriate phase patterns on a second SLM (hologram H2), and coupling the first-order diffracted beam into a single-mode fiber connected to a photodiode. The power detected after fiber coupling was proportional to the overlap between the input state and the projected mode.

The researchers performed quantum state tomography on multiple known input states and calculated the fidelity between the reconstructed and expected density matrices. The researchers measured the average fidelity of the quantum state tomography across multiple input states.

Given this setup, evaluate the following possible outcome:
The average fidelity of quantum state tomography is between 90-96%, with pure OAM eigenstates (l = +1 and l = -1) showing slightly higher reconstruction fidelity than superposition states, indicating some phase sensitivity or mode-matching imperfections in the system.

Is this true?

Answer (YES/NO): NO